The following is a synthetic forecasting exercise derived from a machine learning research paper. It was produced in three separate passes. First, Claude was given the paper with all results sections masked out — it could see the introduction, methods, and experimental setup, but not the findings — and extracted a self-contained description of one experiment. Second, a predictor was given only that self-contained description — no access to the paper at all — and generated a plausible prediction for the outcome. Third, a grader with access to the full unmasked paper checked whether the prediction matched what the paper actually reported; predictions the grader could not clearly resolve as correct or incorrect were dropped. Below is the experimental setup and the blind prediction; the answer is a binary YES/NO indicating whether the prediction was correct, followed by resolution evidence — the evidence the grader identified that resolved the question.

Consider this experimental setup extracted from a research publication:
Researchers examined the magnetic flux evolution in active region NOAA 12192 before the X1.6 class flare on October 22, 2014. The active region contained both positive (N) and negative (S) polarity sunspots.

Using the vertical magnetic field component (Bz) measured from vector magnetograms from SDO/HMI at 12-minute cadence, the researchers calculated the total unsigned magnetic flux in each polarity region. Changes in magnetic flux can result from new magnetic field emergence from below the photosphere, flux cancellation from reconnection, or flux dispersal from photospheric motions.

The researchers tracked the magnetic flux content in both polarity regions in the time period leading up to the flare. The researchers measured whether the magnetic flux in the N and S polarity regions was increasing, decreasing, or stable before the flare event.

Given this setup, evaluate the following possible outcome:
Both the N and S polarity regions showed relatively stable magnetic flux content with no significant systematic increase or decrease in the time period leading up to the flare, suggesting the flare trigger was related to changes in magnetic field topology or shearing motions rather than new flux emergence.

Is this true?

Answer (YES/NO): NO